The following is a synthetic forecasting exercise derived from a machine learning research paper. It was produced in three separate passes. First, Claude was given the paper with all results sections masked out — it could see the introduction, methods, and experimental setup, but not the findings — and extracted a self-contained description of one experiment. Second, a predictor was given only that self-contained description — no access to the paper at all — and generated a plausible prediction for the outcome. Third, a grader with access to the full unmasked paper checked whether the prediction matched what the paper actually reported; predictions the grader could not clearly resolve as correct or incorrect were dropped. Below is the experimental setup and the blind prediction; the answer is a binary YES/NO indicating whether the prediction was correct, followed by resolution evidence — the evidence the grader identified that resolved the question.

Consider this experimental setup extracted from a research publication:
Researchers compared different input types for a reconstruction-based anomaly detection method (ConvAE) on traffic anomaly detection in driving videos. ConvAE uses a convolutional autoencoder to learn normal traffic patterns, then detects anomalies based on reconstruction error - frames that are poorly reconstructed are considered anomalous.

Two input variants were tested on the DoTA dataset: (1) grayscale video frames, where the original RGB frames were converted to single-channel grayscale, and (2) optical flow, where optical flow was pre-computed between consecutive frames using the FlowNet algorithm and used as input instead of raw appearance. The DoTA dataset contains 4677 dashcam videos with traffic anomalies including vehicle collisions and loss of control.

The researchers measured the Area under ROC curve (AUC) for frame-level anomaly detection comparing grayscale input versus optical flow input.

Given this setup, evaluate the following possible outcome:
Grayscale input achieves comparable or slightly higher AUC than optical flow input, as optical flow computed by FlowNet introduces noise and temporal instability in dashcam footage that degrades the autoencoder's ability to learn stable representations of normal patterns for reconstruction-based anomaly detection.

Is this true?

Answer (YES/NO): NO